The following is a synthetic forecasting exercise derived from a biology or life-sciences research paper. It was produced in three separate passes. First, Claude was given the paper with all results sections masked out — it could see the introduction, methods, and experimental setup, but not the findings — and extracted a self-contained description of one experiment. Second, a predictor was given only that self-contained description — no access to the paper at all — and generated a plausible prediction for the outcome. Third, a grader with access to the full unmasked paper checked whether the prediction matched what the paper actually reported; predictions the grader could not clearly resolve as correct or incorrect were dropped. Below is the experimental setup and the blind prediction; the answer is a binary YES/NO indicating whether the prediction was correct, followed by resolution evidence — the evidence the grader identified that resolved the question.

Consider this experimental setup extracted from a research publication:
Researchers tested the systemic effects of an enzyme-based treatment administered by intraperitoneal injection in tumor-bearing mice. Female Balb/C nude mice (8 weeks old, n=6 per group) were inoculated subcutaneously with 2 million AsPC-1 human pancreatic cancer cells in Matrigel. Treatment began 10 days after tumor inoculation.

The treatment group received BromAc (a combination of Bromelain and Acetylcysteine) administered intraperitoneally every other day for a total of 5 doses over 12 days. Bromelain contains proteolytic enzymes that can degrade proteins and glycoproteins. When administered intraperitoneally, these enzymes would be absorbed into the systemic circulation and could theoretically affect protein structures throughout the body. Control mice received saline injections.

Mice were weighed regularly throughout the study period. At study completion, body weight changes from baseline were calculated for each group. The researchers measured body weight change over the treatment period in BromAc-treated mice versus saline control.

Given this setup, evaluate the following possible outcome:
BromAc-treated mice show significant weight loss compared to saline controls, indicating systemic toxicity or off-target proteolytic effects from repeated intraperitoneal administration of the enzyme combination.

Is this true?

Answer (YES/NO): NO